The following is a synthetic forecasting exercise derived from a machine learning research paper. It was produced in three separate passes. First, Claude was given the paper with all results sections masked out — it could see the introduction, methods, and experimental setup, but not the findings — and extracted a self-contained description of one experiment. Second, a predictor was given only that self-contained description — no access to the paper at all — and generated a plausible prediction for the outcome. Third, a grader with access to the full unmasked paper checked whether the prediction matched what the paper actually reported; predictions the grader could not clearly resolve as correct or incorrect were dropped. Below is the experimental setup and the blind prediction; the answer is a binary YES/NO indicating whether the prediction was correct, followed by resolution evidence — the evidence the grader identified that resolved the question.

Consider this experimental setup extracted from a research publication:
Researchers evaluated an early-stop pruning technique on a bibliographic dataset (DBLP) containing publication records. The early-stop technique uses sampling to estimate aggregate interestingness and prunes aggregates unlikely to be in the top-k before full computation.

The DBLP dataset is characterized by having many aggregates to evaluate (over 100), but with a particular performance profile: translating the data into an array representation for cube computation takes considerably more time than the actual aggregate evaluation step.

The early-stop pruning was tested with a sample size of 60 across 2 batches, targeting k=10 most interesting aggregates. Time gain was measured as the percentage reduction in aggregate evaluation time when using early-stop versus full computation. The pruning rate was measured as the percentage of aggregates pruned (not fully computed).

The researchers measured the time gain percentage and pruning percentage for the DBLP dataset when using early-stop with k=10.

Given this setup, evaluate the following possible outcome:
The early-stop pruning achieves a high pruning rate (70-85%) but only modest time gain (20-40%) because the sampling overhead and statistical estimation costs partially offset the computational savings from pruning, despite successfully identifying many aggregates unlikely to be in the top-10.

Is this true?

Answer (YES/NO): NO